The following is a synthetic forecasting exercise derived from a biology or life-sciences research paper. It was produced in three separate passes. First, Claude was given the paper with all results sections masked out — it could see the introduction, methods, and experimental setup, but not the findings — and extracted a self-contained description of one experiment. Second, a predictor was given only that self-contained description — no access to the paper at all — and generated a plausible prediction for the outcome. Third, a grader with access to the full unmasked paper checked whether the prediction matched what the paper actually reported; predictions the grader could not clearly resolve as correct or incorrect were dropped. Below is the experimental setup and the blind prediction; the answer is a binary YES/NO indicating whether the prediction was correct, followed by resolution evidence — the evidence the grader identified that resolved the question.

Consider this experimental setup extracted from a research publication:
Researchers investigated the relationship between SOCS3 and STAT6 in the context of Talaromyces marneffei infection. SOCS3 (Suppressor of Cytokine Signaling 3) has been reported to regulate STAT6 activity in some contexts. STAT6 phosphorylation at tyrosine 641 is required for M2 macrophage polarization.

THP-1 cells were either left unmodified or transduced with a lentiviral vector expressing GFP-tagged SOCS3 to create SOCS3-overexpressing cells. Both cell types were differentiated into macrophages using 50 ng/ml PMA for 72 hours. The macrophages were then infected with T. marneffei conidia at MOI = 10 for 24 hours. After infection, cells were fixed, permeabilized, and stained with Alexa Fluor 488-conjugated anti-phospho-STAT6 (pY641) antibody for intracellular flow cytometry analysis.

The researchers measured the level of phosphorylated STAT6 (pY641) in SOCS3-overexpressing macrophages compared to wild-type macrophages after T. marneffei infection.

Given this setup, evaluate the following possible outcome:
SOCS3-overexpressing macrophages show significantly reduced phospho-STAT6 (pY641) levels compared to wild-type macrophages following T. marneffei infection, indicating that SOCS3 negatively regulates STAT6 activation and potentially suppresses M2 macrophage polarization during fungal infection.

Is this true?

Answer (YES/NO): YES